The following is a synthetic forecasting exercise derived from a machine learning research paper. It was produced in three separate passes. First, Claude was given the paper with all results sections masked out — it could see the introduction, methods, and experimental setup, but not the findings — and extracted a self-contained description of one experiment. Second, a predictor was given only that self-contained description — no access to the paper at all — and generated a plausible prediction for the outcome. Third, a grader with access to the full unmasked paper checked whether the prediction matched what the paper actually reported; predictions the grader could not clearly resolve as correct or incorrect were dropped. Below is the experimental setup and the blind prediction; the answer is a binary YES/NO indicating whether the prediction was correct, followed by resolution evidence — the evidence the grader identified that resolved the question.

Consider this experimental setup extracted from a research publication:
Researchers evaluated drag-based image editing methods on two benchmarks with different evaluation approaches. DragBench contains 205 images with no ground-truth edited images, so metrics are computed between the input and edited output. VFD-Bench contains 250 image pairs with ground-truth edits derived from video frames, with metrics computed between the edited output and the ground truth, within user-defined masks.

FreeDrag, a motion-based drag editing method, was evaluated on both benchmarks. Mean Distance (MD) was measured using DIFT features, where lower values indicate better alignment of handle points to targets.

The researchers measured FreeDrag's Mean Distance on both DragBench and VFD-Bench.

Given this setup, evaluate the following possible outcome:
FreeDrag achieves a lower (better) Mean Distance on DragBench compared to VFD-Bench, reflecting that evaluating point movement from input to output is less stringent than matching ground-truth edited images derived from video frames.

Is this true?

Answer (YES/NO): YES